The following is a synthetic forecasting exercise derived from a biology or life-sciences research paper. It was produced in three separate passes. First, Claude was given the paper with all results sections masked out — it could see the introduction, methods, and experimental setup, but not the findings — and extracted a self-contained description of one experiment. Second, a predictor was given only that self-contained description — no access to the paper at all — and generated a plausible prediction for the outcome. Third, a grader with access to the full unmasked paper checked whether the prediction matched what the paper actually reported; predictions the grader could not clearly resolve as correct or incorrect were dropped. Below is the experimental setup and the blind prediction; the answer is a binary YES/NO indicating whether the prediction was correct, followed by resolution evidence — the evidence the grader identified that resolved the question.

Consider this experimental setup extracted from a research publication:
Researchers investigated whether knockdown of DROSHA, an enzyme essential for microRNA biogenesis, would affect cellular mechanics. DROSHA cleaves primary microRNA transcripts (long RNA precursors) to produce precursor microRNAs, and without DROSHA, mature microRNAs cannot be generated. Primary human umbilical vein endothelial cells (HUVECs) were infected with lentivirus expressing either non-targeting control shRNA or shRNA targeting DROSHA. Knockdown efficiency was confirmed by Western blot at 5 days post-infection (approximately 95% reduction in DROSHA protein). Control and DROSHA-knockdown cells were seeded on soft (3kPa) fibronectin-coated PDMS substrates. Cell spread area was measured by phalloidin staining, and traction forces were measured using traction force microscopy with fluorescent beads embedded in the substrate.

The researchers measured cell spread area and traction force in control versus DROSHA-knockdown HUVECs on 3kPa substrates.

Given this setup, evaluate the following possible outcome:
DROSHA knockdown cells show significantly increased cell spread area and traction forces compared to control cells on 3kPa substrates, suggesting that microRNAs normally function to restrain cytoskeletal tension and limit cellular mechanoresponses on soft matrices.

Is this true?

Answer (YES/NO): YES